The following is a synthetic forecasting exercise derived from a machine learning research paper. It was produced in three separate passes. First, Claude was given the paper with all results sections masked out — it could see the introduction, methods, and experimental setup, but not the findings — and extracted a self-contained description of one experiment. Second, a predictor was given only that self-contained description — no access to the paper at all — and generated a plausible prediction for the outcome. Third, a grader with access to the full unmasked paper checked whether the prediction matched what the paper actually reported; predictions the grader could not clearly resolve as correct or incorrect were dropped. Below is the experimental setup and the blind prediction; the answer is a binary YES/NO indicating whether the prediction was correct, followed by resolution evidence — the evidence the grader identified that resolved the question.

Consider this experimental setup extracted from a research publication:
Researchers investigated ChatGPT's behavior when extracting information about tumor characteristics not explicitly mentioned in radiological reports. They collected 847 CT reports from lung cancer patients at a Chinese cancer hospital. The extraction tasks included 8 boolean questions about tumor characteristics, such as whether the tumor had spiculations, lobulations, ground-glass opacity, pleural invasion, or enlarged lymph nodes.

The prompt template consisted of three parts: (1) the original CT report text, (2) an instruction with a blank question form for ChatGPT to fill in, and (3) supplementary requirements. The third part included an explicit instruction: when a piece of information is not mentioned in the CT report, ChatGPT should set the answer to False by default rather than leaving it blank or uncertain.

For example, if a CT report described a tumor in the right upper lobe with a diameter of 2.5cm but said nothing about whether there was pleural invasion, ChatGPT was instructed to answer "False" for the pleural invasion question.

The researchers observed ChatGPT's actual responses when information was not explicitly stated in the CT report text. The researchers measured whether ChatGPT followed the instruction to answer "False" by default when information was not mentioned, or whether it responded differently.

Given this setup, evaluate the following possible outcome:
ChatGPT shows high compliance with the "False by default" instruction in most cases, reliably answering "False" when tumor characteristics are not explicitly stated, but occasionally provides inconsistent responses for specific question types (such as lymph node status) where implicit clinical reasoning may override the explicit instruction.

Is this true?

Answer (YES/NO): NO